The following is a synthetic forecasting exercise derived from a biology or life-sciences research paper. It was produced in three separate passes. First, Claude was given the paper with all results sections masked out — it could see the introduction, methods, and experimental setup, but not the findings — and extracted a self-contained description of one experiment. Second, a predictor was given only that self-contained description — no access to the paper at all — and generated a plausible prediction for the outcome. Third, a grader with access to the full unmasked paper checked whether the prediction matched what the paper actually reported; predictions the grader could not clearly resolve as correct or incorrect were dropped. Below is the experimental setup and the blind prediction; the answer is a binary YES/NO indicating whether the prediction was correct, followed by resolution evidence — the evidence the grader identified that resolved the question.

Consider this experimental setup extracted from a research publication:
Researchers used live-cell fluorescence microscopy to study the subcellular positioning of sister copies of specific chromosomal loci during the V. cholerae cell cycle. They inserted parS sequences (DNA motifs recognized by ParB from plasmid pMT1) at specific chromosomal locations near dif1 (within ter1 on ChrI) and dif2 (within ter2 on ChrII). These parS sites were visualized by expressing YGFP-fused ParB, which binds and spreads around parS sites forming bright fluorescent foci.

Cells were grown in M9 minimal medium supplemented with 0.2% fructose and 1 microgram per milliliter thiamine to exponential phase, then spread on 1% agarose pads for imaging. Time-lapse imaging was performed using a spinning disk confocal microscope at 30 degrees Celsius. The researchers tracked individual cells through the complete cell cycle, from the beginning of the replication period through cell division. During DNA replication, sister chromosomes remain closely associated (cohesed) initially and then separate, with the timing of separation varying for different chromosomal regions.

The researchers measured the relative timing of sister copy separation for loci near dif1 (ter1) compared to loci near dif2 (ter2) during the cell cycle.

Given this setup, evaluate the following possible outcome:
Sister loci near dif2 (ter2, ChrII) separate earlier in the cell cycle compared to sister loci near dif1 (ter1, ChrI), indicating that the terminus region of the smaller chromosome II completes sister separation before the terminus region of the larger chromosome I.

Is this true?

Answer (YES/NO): YES